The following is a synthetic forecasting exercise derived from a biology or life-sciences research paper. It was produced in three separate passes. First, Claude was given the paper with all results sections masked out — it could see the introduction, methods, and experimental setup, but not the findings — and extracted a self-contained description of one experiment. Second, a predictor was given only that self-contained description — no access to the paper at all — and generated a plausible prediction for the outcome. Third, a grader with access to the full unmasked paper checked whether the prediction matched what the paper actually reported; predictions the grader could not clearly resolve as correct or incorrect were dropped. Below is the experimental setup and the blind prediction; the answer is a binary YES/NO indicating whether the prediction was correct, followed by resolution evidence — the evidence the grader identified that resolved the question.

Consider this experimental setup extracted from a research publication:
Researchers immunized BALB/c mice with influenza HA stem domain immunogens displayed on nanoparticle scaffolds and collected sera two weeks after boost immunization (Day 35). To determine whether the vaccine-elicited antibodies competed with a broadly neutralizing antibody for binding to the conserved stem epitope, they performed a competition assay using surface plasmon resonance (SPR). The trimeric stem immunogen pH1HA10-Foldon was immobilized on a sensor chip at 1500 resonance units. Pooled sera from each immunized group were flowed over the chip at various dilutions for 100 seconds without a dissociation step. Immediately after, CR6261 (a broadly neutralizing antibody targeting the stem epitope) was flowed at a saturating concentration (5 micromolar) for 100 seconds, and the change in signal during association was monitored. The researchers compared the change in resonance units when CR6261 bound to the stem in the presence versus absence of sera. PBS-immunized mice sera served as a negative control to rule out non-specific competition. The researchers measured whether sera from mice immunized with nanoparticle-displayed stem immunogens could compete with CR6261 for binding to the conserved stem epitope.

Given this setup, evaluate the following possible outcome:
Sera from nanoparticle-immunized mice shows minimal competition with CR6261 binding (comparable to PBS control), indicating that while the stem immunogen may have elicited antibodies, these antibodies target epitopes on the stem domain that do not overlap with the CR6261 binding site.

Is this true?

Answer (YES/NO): NO